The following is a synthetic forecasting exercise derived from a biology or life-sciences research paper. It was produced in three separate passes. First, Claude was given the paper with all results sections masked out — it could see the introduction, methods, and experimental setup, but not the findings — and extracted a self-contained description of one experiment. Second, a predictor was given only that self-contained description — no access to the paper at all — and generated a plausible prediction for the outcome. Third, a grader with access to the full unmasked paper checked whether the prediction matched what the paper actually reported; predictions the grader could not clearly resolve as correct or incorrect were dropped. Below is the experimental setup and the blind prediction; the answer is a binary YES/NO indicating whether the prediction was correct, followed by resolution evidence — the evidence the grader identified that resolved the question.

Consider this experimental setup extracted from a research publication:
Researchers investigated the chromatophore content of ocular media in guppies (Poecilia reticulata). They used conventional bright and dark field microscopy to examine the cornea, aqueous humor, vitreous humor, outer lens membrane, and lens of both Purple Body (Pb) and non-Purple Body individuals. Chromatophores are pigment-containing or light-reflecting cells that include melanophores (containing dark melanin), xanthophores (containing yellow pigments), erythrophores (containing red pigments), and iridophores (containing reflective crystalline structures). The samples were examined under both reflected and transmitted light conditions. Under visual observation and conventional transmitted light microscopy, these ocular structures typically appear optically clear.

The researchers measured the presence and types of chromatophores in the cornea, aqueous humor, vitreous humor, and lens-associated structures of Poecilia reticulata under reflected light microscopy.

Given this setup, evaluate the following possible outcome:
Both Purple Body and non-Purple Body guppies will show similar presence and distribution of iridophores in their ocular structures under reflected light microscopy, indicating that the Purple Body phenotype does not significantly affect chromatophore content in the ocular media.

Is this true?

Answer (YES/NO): NO